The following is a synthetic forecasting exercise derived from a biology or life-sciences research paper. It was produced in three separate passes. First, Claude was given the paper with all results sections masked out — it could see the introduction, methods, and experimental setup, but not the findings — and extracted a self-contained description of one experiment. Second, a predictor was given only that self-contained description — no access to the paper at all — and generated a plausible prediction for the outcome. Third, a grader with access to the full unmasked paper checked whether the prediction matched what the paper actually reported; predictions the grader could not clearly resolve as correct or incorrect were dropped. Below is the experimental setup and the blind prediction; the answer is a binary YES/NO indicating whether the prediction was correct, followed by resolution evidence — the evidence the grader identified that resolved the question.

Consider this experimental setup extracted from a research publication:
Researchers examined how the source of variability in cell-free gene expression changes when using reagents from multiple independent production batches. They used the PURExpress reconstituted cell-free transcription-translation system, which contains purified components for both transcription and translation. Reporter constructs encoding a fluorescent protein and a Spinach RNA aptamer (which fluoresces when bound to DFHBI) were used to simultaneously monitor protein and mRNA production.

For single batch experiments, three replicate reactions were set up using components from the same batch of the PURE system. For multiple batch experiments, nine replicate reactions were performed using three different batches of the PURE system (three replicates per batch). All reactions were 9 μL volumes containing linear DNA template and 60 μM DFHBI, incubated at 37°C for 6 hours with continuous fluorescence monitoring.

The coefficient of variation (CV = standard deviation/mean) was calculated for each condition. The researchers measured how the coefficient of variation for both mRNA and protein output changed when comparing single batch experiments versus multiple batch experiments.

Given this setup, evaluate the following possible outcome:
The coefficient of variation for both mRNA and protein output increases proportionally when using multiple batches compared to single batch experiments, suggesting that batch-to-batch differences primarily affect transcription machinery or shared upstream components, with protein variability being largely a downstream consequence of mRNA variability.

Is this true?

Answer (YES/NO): NO